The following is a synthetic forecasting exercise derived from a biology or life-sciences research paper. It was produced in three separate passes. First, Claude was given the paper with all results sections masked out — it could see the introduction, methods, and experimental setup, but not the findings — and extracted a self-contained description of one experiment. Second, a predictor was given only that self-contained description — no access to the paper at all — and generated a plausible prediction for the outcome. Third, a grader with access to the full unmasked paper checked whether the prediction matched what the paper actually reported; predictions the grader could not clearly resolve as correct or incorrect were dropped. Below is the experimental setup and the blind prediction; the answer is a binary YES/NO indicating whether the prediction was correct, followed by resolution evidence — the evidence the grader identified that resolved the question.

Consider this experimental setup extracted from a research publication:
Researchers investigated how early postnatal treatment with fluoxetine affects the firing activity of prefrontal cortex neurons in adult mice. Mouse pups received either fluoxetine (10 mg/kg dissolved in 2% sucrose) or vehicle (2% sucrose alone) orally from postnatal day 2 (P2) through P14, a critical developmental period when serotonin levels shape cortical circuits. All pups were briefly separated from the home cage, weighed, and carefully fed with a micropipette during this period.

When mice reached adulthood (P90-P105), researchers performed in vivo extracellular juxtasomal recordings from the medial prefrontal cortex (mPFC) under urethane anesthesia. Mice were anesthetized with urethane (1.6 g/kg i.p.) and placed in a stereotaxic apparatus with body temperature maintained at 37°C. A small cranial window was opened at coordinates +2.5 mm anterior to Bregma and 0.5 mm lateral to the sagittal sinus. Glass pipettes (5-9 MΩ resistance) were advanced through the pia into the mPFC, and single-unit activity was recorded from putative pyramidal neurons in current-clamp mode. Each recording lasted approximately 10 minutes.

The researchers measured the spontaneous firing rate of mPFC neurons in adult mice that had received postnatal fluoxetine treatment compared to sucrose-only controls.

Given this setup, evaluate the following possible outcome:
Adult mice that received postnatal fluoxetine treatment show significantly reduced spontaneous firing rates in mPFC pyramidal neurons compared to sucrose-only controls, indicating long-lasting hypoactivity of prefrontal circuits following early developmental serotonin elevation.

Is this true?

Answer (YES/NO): YES